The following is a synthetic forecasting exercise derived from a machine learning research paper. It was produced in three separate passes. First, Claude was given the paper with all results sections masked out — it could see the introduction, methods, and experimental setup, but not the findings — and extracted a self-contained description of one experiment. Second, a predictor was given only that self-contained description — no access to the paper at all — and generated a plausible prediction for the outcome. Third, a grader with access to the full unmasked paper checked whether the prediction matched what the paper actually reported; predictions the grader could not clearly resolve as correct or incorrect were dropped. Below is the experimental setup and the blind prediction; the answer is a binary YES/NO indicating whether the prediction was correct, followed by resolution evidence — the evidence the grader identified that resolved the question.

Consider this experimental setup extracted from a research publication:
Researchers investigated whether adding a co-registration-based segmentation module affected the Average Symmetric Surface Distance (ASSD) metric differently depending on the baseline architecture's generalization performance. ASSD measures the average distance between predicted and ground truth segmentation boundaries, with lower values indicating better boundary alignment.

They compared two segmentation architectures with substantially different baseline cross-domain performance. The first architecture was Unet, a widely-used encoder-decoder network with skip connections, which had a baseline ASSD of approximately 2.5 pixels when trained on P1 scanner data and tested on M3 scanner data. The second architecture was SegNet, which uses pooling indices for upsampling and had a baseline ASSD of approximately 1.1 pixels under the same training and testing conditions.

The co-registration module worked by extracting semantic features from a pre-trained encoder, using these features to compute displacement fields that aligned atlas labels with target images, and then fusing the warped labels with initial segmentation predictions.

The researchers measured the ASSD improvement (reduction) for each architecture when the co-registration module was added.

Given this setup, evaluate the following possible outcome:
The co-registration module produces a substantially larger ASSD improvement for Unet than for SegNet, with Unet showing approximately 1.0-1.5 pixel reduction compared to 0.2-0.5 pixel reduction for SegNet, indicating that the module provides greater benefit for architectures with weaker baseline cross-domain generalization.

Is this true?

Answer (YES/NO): NO